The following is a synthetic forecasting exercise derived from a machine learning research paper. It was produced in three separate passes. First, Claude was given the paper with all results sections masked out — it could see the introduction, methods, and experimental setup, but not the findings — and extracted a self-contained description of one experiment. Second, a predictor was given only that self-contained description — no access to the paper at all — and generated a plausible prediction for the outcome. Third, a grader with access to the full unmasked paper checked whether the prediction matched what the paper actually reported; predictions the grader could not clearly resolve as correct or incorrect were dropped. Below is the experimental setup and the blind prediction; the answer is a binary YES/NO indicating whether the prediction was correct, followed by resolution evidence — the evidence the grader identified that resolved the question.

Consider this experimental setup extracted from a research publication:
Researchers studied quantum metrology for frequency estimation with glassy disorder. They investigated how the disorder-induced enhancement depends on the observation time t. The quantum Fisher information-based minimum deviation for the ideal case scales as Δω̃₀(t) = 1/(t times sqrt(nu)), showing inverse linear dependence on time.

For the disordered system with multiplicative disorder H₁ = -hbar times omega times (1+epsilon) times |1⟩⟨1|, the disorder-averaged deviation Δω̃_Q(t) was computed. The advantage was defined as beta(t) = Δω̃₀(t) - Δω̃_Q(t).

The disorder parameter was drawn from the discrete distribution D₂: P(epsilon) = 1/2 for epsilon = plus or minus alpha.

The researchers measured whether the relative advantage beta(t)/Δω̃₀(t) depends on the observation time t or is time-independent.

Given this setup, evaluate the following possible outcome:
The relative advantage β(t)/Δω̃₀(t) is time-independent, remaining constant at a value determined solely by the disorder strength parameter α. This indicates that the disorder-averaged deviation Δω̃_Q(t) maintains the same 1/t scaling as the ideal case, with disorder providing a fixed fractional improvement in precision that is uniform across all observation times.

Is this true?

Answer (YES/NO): YES